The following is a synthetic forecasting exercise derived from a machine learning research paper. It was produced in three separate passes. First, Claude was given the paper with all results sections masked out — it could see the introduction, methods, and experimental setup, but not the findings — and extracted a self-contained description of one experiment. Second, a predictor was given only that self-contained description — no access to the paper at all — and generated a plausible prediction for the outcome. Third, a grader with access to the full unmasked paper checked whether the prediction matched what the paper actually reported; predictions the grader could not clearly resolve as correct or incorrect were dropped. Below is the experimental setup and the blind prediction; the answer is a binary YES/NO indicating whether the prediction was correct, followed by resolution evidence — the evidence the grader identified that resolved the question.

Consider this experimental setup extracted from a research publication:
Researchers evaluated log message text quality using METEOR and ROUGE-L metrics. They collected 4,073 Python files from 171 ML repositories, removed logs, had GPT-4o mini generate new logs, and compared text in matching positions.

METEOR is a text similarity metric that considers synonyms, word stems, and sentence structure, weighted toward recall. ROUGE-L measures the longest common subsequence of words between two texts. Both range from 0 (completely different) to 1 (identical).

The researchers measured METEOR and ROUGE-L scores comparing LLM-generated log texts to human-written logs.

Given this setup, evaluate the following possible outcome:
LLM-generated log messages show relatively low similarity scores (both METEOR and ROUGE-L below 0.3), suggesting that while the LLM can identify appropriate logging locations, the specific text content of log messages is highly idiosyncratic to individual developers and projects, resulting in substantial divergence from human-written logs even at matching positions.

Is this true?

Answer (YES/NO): NO